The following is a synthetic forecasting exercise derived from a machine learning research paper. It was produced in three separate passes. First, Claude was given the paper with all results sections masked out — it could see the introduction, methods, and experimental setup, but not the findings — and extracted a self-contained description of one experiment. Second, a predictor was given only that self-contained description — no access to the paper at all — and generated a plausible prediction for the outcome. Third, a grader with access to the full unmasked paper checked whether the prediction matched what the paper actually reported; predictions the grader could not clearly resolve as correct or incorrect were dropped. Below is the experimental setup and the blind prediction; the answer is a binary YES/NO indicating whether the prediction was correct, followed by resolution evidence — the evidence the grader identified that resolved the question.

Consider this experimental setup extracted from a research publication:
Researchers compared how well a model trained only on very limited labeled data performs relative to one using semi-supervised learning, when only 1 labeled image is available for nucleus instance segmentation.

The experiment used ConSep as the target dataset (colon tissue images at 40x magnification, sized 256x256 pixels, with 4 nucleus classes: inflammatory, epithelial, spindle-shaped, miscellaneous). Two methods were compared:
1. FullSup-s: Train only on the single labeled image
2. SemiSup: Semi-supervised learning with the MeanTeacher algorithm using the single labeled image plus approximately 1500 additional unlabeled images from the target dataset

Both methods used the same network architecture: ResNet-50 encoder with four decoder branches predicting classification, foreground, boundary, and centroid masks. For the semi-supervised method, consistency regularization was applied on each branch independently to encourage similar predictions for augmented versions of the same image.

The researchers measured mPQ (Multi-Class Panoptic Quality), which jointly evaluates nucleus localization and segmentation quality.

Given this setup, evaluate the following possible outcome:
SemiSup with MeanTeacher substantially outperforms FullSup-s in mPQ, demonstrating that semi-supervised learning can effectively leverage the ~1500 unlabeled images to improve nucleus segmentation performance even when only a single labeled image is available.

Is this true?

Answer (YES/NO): NO